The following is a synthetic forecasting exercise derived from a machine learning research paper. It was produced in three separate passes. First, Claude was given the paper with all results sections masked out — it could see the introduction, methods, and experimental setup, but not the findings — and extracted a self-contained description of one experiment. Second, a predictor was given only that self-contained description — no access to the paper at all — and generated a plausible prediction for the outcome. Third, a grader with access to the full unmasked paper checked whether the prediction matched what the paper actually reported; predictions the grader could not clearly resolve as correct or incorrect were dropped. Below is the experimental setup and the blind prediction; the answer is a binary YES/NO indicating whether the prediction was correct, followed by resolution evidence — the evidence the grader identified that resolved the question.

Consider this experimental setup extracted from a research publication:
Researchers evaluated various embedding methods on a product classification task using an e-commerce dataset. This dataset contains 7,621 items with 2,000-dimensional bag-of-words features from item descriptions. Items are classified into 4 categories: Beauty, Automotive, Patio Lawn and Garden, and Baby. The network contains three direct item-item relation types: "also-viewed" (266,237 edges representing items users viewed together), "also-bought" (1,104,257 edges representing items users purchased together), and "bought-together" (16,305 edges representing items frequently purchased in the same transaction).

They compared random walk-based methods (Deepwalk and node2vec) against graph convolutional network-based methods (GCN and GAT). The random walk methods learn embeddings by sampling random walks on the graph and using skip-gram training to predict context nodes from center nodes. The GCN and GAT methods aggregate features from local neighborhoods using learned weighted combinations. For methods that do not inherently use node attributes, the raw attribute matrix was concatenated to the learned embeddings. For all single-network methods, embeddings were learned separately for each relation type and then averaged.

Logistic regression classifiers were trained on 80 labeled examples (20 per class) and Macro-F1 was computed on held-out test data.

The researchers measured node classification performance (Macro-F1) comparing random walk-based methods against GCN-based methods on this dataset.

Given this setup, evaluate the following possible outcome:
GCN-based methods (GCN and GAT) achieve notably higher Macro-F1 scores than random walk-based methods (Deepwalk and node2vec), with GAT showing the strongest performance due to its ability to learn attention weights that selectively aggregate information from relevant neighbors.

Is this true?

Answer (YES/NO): NO